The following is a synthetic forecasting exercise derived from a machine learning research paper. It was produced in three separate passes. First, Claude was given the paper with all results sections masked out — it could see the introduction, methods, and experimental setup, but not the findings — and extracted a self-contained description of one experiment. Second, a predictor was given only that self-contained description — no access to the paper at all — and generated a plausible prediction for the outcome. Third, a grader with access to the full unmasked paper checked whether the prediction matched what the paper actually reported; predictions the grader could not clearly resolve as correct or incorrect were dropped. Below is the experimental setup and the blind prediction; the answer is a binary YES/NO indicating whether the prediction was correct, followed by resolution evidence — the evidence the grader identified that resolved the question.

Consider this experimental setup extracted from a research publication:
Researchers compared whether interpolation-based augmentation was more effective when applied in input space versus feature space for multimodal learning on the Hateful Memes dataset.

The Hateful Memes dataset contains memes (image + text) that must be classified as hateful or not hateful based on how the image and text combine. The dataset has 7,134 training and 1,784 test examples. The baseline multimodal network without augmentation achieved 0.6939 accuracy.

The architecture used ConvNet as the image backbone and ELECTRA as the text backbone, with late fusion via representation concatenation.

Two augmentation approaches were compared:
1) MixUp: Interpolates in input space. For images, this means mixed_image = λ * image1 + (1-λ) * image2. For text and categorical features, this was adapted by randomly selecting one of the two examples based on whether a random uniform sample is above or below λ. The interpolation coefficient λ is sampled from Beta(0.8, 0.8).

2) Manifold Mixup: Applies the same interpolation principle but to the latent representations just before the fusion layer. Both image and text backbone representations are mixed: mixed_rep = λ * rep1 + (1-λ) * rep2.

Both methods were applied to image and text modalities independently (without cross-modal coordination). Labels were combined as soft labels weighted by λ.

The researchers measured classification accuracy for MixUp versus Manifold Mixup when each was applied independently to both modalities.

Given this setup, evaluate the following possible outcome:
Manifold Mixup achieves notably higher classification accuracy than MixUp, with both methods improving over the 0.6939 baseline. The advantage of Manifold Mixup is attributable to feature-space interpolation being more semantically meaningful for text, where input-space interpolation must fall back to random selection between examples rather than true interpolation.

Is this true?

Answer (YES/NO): NO